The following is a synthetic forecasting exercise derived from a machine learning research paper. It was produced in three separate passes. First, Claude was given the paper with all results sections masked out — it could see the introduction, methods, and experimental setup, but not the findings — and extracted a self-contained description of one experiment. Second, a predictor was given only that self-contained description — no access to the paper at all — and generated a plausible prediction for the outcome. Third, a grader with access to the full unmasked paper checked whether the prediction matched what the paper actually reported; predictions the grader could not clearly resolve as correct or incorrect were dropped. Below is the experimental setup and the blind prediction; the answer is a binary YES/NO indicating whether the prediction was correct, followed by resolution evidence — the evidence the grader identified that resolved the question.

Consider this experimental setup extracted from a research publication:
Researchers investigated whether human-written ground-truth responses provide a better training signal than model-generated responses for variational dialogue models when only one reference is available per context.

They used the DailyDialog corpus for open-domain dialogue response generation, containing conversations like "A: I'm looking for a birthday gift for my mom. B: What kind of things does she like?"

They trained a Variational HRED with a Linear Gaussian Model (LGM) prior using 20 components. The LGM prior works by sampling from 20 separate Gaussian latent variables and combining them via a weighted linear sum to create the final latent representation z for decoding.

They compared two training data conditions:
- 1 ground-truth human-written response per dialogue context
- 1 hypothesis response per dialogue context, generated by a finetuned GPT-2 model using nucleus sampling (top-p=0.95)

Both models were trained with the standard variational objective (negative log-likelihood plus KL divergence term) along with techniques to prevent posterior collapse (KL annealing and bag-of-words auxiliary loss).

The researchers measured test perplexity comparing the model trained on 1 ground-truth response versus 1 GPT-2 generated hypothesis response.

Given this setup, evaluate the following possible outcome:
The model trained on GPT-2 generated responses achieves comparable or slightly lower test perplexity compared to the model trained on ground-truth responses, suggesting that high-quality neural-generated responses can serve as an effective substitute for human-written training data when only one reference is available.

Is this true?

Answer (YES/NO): YES